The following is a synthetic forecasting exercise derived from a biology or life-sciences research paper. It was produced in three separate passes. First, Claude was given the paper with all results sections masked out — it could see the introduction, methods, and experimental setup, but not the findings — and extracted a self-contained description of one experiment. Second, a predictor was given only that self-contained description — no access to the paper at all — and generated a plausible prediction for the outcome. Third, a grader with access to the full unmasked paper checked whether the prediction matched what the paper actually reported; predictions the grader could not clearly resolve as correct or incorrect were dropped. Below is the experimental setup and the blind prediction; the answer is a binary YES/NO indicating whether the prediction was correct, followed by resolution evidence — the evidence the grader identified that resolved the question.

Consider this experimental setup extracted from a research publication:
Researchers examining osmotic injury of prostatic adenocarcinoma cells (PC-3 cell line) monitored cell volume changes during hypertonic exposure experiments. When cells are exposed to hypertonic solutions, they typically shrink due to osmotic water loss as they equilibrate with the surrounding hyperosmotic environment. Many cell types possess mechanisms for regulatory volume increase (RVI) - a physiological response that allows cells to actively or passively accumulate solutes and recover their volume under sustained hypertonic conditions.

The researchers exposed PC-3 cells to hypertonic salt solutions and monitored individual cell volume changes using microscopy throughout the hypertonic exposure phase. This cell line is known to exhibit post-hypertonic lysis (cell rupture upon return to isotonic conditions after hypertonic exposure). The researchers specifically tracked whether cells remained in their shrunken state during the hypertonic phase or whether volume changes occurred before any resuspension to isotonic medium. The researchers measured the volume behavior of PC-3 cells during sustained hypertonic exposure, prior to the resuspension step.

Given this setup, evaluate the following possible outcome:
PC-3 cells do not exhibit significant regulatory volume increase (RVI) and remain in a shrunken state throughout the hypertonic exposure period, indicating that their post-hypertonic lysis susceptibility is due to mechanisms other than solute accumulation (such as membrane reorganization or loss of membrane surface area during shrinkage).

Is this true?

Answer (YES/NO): NO